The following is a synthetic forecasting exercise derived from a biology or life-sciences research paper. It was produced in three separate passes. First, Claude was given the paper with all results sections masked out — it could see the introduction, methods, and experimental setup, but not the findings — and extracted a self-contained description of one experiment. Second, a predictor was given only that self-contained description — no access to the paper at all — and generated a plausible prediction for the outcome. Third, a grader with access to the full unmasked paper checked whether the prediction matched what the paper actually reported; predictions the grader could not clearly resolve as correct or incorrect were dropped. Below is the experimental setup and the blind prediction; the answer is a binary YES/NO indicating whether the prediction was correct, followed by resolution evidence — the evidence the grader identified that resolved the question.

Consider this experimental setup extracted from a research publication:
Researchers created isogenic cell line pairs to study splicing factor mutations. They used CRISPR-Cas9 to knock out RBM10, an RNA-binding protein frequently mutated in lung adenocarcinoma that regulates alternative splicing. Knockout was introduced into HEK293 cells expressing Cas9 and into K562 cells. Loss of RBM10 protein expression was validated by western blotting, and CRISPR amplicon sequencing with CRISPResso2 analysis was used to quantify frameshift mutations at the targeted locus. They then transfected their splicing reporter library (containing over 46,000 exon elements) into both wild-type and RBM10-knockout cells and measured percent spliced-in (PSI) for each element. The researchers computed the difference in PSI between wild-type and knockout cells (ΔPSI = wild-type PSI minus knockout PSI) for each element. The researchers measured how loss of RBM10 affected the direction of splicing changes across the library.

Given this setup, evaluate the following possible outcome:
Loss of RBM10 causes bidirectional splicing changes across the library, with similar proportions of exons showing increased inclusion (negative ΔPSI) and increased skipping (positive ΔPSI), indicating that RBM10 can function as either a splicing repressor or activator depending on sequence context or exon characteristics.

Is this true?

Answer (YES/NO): NO